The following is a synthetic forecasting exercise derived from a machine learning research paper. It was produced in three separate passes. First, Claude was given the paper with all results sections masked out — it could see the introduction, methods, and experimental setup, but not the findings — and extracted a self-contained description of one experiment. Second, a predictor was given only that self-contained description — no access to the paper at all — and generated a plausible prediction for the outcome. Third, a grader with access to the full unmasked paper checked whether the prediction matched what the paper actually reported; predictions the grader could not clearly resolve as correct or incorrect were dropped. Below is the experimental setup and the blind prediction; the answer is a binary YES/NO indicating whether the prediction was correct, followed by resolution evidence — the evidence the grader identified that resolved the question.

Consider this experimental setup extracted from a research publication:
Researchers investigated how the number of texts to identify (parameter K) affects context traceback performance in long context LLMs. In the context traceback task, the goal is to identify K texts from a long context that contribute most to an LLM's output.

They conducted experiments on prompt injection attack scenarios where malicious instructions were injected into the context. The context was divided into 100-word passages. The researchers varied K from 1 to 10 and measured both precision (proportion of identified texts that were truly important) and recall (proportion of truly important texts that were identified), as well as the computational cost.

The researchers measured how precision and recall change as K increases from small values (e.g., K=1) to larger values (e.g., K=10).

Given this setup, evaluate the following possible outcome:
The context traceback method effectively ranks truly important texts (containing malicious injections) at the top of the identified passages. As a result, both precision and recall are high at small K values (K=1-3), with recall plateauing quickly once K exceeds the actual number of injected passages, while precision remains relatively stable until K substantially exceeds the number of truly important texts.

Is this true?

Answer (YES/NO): NO